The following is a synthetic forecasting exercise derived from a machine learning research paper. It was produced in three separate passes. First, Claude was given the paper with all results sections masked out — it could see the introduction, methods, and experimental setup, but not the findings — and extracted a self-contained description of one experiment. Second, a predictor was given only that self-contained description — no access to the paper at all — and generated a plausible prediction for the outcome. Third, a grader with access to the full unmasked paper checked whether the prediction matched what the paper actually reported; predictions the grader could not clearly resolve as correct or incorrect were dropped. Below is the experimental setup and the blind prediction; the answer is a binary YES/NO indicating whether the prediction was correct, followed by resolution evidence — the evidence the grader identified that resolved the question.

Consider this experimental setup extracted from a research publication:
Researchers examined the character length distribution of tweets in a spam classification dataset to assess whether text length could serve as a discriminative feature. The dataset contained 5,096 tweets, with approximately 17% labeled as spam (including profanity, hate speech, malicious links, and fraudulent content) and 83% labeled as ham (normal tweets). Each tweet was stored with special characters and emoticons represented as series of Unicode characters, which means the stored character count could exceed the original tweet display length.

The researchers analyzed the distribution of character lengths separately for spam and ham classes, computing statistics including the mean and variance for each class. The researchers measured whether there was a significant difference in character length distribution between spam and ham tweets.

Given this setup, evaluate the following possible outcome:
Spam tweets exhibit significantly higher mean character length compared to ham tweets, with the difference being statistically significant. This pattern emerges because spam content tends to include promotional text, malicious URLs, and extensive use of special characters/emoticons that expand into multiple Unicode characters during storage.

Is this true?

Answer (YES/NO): NO